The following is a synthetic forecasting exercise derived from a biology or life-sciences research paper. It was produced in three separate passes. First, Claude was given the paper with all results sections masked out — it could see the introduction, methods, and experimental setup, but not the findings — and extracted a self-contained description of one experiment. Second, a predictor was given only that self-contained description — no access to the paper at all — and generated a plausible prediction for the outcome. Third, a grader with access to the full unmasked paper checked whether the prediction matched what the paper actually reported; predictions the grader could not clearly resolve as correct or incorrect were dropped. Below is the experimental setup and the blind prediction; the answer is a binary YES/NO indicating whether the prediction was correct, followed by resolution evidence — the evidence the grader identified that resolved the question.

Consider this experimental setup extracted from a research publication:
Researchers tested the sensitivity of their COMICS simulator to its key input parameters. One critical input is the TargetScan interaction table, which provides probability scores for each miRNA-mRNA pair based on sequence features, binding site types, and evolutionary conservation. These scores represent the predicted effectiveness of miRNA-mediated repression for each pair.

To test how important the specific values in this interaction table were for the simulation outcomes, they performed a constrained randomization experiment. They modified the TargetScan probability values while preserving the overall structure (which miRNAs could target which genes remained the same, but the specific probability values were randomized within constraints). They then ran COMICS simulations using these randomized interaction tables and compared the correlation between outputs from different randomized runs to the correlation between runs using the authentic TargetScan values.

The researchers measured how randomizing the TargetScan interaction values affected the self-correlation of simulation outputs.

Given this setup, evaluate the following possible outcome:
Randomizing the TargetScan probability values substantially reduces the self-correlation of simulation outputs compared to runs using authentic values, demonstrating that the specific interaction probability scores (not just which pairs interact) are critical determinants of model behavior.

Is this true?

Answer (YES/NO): YES